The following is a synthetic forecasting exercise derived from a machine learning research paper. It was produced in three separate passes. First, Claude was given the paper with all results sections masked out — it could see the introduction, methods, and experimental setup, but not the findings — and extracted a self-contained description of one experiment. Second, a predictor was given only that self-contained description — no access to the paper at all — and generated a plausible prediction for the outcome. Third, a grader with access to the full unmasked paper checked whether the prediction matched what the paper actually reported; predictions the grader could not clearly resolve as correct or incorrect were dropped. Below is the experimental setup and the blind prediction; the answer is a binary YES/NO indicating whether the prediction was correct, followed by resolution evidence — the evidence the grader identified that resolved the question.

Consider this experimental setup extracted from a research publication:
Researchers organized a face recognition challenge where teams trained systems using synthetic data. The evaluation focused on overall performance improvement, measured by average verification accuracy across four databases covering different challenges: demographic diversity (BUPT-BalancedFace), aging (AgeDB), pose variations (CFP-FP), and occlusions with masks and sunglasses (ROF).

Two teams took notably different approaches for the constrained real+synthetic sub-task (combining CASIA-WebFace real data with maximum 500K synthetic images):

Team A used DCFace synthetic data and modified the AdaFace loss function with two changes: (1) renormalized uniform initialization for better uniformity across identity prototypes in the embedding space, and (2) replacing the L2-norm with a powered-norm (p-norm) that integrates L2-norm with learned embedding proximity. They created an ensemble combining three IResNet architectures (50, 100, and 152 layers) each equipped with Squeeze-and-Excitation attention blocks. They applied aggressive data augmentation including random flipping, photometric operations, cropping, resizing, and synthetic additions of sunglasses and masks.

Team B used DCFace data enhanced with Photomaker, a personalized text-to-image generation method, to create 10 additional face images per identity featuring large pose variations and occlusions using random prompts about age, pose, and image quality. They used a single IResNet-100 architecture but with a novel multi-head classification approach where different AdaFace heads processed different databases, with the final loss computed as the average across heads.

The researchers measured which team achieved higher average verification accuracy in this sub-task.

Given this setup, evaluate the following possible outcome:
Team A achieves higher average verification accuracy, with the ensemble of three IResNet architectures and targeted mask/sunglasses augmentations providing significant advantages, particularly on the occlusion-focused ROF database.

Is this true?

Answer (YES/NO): NO